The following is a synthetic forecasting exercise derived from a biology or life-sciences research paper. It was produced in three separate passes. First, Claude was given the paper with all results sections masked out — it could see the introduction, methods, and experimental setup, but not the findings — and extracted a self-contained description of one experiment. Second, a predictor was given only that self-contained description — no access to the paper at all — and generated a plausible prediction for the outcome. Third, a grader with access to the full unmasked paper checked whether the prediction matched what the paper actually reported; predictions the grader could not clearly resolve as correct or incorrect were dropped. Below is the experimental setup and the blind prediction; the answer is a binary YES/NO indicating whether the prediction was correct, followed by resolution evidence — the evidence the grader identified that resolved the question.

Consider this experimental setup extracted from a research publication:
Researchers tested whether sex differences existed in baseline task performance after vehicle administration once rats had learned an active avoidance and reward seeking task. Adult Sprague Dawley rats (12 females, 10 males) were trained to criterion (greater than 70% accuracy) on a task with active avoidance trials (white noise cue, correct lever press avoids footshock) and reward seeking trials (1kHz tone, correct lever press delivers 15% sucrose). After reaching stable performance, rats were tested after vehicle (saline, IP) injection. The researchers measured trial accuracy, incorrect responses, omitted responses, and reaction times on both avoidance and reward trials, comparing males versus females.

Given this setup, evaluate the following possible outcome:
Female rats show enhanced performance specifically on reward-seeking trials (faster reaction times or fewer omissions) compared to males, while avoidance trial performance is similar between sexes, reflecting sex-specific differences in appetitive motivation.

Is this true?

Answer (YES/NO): NO